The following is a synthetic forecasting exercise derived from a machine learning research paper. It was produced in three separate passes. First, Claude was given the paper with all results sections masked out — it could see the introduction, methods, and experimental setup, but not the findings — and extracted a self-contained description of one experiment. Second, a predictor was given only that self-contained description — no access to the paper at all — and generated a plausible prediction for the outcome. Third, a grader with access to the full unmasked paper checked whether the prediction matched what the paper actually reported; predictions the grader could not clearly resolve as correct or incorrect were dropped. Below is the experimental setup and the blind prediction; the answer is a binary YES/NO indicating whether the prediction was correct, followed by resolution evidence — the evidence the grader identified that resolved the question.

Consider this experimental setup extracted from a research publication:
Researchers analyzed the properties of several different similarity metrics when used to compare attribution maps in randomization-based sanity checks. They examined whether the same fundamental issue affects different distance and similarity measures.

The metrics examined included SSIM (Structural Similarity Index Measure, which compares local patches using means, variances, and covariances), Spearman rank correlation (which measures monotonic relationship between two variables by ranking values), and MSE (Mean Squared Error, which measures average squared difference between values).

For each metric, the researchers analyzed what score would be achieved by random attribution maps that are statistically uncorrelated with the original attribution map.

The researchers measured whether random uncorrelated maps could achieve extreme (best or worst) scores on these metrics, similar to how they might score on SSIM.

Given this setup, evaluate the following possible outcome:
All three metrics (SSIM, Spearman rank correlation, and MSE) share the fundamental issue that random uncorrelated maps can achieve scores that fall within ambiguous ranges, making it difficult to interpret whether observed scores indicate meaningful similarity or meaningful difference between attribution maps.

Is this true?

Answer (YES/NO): NO